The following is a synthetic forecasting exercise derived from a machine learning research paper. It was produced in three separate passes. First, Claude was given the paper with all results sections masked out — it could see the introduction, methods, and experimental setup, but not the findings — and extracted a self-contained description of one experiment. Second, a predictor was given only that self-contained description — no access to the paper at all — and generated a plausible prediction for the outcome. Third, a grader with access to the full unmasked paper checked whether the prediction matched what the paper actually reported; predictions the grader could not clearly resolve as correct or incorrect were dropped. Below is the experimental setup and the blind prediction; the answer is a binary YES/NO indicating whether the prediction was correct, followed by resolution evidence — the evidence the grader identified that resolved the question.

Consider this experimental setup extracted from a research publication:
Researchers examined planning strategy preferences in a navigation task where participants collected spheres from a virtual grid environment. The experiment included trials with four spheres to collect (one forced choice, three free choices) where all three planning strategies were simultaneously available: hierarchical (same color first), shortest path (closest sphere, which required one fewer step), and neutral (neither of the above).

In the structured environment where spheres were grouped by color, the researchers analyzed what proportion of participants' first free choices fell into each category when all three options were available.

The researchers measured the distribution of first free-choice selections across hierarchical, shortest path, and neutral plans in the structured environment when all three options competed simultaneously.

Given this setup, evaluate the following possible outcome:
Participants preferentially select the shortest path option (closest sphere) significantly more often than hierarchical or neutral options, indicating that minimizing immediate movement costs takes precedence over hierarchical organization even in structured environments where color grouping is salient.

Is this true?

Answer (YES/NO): NO